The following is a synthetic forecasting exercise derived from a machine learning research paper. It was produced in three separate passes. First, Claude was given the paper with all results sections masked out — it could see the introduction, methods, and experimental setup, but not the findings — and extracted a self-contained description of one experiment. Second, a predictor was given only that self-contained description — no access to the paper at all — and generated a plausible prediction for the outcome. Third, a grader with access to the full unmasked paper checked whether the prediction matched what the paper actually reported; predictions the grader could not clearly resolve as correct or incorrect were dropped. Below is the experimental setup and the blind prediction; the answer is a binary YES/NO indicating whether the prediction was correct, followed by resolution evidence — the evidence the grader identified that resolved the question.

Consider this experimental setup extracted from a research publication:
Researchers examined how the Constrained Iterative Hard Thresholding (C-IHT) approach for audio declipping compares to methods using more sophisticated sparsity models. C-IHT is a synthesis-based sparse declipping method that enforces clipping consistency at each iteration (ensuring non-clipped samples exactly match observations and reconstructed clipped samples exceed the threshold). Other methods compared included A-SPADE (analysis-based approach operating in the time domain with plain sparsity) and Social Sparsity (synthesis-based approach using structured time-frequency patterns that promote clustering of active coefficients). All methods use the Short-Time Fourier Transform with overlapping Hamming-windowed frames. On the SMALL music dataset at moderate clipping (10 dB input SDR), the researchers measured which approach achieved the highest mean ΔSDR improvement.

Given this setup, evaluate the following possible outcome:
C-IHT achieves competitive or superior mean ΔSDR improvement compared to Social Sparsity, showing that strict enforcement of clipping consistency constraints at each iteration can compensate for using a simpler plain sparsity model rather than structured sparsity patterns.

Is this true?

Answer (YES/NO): NO